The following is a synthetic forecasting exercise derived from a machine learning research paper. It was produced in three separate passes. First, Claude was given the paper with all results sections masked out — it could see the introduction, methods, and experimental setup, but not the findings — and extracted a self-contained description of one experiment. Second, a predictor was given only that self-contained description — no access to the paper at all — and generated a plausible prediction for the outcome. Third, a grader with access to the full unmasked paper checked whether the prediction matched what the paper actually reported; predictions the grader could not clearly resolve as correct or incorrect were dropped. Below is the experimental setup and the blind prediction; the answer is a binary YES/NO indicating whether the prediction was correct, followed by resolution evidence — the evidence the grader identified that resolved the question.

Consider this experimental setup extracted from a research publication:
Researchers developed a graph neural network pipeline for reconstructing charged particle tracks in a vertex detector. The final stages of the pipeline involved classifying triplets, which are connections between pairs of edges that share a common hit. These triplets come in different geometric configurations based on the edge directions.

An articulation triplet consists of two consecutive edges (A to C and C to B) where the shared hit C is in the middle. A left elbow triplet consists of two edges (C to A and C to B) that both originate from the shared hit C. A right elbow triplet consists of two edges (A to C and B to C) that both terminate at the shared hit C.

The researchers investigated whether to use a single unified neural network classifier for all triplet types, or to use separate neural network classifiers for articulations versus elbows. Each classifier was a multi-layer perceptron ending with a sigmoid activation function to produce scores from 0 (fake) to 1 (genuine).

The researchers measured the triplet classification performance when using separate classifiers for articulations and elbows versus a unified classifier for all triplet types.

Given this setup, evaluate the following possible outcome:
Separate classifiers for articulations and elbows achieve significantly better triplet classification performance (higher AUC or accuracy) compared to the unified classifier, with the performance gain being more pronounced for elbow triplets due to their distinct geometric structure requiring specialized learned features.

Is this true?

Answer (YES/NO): NO